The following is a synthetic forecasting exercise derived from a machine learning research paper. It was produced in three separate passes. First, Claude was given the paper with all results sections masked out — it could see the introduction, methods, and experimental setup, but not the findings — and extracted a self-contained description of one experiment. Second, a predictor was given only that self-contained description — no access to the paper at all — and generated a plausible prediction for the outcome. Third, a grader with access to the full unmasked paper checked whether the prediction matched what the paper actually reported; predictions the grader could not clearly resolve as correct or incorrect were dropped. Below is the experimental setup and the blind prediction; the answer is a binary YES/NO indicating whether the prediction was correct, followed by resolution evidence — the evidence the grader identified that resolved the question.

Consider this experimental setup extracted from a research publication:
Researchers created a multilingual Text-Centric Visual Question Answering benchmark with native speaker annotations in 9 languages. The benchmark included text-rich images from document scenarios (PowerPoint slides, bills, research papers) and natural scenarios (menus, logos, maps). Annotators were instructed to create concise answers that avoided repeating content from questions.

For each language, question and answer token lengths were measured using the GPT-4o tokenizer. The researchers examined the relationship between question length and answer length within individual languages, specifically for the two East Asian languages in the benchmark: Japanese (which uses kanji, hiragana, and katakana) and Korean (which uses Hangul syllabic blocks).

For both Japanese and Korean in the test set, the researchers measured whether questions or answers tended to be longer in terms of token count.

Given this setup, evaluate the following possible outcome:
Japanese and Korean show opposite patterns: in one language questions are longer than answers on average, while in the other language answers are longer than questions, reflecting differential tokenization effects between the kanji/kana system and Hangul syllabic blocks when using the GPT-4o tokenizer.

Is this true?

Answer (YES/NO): NO